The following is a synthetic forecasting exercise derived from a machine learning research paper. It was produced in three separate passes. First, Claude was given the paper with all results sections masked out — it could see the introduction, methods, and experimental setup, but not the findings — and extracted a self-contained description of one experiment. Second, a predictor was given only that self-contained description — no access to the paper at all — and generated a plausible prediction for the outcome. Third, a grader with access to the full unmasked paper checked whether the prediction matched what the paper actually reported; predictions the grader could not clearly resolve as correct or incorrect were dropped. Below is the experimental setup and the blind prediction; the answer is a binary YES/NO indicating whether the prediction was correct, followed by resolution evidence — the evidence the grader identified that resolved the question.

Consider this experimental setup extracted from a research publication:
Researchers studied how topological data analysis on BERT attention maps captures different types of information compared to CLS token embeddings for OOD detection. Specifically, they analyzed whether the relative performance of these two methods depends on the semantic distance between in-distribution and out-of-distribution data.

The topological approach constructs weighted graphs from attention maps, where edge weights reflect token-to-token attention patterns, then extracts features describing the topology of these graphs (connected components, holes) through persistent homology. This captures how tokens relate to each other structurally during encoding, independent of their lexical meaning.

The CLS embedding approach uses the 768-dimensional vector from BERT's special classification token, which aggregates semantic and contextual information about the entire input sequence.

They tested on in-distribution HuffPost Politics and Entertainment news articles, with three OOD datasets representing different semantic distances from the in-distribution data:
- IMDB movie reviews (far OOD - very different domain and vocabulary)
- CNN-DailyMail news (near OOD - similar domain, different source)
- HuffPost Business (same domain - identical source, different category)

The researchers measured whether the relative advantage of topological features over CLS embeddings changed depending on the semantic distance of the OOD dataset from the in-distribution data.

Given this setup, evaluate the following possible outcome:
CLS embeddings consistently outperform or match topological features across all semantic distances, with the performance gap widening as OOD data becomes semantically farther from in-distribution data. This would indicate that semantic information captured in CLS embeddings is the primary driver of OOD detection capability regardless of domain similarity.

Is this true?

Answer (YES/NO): NO